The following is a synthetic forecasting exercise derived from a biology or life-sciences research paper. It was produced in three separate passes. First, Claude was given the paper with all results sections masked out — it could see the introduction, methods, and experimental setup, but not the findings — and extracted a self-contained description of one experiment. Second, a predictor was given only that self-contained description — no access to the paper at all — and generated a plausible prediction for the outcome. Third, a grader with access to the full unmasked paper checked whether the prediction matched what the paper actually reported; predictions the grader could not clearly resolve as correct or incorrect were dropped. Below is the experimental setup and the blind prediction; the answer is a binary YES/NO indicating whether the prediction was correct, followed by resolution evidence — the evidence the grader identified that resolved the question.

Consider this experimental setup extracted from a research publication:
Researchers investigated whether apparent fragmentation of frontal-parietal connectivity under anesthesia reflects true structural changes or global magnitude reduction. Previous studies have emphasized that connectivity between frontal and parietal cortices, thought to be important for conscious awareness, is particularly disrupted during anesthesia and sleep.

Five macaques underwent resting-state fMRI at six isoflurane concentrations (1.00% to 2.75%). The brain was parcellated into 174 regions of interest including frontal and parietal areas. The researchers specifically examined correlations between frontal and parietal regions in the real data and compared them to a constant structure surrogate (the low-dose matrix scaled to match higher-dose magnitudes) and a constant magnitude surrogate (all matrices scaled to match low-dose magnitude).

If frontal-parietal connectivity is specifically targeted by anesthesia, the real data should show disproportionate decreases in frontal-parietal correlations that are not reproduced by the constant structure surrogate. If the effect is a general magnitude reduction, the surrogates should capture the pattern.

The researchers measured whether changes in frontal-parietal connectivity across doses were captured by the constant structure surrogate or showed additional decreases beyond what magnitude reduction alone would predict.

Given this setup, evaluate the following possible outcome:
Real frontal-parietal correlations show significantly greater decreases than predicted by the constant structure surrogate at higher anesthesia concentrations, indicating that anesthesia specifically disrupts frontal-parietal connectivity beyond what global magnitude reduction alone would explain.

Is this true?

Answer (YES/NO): NO